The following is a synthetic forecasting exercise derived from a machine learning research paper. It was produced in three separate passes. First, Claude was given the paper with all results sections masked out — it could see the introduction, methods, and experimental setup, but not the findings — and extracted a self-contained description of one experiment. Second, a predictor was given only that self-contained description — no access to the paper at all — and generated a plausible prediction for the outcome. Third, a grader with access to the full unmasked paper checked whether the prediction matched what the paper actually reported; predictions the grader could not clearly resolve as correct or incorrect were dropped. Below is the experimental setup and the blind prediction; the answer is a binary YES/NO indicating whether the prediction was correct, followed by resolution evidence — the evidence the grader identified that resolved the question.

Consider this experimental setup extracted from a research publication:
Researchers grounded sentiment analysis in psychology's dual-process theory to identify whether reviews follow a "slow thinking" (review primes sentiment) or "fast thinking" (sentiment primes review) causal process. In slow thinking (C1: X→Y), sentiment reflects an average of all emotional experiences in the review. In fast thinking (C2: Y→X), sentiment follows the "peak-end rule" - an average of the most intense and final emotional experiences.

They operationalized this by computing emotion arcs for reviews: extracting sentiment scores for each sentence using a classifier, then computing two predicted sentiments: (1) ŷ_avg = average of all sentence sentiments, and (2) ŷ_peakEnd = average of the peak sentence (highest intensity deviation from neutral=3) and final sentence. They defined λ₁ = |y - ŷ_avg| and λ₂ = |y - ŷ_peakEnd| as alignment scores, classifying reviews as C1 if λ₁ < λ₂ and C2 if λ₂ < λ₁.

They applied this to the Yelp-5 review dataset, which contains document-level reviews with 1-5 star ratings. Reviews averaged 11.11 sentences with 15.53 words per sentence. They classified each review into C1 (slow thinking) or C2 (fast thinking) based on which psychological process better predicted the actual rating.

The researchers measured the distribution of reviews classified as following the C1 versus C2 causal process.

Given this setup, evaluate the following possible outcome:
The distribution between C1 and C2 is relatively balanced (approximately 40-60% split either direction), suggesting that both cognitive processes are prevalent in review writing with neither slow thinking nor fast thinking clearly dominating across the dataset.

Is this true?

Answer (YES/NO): YES